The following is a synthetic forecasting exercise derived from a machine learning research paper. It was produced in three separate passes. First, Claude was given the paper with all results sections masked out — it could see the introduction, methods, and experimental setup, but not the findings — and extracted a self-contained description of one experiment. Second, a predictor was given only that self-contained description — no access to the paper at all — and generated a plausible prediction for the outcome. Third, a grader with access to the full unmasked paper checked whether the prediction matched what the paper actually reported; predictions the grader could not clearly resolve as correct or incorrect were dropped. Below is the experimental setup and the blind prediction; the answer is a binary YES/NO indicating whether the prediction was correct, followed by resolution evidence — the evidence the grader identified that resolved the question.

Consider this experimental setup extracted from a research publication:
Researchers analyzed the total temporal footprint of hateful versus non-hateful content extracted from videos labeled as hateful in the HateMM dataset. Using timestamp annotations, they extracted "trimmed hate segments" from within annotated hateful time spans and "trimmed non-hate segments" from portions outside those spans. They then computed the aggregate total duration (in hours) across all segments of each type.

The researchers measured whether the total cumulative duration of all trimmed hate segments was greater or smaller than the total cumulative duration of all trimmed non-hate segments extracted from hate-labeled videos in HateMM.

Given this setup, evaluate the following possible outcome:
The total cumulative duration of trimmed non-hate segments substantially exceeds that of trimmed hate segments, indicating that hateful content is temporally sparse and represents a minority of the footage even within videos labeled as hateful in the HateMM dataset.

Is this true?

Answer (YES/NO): NO